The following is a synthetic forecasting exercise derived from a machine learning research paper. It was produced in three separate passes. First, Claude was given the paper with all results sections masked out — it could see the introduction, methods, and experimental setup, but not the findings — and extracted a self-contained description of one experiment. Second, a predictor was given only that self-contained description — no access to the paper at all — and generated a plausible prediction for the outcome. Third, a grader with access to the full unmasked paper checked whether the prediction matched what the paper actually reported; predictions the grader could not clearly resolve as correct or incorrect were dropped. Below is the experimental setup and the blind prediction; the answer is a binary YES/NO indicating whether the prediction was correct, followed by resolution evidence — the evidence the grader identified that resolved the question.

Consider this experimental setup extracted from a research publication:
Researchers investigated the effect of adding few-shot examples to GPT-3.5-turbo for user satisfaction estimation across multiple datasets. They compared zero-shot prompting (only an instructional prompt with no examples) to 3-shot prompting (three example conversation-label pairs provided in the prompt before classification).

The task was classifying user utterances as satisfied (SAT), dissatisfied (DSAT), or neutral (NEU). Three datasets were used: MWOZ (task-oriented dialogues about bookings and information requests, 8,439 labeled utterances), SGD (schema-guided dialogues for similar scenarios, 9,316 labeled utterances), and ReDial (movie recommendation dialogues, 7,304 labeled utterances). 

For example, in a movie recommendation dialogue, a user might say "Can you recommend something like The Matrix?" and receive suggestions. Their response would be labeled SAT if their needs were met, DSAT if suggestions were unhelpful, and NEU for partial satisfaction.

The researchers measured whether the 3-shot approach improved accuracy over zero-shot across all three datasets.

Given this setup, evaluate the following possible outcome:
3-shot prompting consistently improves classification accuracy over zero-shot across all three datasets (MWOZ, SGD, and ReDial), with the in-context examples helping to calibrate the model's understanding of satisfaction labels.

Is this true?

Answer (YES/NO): NO